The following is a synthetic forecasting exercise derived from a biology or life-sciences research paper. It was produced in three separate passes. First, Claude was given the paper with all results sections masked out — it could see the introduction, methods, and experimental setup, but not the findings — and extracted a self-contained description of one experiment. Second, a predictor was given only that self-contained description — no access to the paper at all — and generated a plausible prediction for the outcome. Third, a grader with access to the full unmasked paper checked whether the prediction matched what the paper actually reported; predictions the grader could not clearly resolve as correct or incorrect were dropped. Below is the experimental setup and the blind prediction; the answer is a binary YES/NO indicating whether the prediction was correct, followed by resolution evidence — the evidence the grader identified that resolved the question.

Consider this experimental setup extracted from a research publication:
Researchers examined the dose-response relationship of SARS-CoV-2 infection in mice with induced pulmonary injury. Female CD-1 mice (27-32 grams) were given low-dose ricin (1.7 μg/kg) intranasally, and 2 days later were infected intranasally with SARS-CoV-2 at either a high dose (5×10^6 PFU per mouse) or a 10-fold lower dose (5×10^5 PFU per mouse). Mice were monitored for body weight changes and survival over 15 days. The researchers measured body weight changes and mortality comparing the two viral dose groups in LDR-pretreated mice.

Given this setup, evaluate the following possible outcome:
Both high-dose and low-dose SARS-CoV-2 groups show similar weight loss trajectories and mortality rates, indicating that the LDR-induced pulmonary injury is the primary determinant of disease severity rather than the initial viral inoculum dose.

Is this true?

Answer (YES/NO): NO